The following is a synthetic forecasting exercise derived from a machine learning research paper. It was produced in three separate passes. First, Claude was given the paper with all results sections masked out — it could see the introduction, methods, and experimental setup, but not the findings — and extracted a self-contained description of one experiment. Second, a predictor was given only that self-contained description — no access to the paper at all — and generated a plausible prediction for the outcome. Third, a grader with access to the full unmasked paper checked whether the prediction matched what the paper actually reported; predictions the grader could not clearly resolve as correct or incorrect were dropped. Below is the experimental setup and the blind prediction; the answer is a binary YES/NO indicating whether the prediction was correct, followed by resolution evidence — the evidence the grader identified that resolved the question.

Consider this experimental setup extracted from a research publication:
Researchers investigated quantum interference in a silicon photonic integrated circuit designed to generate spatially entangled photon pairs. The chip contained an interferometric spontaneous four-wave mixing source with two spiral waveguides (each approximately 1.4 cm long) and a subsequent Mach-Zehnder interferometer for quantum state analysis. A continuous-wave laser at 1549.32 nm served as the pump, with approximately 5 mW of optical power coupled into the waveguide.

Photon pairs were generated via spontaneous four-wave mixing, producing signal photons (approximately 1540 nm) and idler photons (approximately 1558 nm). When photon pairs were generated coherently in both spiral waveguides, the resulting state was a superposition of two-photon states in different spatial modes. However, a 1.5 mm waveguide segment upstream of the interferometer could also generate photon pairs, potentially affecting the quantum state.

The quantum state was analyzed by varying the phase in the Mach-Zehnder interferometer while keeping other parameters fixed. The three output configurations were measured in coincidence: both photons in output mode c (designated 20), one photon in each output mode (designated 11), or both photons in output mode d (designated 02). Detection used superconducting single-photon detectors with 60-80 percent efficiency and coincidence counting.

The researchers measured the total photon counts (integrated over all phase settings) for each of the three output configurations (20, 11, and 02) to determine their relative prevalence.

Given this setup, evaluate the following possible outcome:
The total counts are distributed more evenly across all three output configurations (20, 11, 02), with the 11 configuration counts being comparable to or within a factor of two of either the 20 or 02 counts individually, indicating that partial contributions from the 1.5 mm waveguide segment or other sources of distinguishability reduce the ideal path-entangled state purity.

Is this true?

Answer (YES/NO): NO